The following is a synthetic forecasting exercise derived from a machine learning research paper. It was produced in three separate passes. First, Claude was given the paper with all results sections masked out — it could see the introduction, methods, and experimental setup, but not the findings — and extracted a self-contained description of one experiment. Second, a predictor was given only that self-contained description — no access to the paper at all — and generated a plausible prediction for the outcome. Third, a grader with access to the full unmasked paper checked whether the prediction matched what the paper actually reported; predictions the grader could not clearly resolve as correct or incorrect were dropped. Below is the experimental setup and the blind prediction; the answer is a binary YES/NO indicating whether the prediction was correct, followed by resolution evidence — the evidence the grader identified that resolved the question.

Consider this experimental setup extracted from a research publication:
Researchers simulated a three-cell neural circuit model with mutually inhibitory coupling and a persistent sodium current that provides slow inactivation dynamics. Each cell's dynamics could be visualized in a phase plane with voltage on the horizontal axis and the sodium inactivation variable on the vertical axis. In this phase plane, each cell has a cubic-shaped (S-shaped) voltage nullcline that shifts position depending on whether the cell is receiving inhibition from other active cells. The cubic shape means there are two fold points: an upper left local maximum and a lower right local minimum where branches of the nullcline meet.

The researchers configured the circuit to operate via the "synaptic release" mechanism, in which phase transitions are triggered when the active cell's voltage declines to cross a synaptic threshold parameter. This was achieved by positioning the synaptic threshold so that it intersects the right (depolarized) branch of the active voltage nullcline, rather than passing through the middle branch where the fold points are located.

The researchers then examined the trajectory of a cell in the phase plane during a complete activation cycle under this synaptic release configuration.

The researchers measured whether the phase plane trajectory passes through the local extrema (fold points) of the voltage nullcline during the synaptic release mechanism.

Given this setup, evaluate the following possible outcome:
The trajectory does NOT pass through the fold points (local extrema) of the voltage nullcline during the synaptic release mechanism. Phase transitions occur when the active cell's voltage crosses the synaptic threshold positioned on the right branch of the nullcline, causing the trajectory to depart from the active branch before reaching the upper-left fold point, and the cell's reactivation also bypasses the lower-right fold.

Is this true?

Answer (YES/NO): YES